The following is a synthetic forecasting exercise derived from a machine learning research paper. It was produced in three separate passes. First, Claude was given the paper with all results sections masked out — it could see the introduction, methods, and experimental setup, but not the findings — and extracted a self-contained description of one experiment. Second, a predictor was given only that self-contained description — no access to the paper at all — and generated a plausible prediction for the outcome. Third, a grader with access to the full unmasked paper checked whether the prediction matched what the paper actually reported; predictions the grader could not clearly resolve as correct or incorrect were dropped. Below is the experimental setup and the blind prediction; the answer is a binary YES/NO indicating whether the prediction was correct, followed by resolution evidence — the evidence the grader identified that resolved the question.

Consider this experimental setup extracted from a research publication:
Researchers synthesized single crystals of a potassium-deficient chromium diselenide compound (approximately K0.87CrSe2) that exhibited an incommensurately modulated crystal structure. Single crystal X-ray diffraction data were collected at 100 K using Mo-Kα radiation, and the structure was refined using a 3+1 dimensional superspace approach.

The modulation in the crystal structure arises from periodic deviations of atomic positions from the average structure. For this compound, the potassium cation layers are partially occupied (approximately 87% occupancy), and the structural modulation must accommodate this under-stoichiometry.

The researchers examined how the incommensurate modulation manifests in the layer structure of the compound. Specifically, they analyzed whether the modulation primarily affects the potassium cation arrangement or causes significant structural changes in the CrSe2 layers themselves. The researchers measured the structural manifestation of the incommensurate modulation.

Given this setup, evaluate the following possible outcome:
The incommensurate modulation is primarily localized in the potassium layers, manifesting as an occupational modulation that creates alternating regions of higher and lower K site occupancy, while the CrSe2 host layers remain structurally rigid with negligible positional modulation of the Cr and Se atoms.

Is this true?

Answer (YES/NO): NO